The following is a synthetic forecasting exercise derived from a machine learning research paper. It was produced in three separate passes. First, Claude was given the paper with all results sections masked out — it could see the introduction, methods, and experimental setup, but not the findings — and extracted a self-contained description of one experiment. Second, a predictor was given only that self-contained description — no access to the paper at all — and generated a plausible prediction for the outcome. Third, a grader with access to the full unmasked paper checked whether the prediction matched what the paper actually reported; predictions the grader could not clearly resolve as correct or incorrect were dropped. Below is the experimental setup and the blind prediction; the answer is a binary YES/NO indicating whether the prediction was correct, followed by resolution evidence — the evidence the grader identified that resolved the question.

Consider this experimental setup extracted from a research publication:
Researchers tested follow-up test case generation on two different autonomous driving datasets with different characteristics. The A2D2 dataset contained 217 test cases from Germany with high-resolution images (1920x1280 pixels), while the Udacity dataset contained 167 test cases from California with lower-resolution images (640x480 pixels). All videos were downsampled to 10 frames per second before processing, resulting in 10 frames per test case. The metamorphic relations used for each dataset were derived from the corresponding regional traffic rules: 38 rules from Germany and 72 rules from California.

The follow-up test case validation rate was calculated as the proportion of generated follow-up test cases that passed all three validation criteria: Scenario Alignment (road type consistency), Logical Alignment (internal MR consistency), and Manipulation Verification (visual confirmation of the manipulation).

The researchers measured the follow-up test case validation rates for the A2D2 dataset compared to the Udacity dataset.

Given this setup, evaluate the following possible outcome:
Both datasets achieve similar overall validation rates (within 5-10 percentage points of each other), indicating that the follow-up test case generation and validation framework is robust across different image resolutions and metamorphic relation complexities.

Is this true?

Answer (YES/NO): NO